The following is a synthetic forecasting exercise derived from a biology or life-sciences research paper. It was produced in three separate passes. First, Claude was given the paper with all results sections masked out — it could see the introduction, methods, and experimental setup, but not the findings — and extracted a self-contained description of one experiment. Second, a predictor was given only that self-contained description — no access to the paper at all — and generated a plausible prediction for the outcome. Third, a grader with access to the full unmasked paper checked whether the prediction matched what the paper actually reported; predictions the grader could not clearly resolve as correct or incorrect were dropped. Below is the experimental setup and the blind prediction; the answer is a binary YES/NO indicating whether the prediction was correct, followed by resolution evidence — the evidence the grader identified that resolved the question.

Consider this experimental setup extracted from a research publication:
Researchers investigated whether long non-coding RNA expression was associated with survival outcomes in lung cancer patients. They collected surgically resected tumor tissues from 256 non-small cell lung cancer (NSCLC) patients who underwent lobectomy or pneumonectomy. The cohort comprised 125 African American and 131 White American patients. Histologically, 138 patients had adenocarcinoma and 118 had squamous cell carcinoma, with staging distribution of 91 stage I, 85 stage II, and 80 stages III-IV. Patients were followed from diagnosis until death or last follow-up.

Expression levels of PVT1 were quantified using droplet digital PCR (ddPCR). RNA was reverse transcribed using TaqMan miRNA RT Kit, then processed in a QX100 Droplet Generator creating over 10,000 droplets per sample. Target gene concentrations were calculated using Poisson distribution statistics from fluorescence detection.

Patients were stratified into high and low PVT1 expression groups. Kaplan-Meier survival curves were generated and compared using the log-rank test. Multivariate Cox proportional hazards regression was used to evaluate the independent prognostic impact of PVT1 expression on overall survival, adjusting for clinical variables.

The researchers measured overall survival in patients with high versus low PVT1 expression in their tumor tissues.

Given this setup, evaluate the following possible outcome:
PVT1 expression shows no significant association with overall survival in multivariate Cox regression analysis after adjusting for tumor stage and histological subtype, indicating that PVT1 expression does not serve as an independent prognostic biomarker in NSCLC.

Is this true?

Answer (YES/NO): NO